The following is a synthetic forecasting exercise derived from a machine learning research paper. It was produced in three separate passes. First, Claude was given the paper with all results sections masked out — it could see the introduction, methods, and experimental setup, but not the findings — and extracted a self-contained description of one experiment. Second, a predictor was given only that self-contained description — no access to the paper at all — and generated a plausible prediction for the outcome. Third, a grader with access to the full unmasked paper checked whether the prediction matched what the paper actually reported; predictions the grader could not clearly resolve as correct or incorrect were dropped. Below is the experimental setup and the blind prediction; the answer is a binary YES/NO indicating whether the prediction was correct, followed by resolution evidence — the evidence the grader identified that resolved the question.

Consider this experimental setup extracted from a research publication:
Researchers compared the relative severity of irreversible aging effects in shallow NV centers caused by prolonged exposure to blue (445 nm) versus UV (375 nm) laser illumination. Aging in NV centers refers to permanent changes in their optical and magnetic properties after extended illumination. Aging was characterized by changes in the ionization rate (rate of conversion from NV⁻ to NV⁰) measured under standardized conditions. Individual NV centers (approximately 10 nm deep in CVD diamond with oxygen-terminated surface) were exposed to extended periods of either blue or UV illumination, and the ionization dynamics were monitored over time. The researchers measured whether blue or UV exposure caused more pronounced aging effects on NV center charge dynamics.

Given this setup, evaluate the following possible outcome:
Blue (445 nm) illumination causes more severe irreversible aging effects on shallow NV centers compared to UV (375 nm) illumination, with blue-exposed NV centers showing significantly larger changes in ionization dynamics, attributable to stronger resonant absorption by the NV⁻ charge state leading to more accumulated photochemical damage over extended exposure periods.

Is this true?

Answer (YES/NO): NO